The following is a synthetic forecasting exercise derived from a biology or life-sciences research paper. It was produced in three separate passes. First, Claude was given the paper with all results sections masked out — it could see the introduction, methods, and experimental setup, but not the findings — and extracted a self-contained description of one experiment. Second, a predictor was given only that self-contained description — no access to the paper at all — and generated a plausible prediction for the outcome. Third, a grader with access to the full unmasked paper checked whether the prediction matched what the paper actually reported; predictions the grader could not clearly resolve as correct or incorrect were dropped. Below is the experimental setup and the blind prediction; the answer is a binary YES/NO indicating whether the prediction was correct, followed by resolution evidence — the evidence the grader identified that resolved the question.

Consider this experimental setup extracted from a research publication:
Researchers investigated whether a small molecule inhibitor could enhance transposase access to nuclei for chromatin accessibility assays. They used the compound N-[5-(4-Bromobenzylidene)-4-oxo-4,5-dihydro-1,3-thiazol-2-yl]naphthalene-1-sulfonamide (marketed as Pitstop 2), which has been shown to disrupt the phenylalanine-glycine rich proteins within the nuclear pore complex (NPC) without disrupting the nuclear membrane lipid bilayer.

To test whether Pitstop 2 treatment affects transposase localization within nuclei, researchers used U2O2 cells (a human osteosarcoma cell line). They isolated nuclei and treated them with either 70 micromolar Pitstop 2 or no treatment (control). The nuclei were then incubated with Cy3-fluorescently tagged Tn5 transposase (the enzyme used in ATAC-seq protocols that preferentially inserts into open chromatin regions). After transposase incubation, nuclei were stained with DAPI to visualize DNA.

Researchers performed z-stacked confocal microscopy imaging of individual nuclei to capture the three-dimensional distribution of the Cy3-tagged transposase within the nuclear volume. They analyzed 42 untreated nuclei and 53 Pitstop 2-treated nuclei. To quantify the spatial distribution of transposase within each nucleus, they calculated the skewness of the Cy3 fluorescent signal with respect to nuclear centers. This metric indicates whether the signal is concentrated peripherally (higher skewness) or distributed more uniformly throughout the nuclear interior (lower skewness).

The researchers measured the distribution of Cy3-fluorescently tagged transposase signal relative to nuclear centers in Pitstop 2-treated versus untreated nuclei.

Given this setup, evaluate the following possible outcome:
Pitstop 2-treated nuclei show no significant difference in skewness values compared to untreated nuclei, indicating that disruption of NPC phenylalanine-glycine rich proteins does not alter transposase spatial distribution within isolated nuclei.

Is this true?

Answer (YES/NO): NO